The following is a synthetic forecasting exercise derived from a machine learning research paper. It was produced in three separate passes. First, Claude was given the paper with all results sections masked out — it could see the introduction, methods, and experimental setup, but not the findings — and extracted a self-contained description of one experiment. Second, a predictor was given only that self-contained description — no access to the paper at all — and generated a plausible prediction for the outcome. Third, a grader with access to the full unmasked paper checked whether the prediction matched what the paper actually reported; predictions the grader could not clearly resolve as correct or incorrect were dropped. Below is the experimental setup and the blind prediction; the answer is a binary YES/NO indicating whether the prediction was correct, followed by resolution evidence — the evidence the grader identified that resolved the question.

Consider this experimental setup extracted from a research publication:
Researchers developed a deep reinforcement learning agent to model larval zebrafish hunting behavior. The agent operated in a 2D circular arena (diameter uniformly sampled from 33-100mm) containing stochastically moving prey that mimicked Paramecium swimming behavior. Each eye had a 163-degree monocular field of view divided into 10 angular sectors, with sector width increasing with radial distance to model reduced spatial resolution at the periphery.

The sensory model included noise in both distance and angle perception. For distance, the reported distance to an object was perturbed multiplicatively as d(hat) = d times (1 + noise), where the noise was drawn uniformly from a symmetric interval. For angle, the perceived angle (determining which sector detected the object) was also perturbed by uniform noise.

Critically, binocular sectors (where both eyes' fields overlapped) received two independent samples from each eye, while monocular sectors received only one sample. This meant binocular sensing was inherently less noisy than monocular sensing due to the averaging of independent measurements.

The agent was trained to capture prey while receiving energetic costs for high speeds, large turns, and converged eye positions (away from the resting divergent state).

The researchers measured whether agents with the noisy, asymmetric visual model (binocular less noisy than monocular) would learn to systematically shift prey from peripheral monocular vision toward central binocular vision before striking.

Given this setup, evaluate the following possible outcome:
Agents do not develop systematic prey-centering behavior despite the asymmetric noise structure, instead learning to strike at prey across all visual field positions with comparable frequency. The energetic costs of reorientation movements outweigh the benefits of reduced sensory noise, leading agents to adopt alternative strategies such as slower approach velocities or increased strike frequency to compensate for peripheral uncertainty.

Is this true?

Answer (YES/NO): NO